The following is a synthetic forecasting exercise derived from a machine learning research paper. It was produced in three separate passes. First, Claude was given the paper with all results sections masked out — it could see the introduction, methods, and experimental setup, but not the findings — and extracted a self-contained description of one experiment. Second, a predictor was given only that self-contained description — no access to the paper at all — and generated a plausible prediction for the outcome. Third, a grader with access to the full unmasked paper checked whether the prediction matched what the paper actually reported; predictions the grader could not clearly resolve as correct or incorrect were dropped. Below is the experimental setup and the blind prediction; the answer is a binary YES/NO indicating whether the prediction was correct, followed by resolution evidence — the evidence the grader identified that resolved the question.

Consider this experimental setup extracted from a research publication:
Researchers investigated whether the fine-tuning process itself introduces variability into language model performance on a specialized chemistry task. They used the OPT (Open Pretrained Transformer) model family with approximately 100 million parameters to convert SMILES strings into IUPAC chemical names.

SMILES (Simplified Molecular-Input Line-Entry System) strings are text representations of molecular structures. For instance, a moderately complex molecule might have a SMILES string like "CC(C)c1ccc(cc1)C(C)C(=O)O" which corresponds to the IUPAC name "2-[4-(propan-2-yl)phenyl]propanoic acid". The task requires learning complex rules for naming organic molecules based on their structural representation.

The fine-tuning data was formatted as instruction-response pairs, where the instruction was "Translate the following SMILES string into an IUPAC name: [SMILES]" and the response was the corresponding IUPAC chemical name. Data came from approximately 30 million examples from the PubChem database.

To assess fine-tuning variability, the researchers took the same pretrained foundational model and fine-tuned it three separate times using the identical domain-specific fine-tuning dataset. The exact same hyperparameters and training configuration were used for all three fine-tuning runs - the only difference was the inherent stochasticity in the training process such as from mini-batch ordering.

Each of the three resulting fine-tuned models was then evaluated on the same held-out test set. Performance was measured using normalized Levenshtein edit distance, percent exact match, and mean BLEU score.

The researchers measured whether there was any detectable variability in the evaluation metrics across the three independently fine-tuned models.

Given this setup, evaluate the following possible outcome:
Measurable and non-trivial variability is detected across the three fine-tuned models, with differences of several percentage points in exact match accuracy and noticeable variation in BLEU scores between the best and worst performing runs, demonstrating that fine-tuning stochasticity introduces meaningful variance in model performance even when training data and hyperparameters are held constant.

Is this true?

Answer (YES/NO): NO